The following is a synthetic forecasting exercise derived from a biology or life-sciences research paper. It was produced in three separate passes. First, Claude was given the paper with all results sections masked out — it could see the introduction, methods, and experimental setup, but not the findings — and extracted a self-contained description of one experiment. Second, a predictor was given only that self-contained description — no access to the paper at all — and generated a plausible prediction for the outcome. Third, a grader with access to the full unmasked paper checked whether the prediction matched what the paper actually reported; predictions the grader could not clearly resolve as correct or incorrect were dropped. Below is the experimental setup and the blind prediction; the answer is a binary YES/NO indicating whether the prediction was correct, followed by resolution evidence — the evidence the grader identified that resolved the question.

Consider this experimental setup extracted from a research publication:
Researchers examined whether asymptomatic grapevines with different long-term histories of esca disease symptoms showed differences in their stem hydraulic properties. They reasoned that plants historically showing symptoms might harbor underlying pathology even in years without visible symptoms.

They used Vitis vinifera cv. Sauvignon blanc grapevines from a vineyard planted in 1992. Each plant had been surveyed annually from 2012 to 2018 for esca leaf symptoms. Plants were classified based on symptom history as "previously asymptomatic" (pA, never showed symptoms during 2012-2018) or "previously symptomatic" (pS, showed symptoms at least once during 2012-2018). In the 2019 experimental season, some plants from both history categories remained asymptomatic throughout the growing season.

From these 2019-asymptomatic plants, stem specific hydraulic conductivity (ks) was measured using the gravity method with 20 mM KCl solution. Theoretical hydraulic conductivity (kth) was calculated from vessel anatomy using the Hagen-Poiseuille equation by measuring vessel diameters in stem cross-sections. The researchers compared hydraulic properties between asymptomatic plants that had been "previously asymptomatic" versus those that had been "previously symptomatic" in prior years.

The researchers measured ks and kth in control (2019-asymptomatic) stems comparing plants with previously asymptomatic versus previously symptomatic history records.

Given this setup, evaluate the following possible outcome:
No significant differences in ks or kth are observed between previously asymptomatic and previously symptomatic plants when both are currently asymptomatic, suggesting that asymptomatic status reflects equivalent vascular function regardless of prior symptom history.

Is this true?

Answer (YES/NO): YES